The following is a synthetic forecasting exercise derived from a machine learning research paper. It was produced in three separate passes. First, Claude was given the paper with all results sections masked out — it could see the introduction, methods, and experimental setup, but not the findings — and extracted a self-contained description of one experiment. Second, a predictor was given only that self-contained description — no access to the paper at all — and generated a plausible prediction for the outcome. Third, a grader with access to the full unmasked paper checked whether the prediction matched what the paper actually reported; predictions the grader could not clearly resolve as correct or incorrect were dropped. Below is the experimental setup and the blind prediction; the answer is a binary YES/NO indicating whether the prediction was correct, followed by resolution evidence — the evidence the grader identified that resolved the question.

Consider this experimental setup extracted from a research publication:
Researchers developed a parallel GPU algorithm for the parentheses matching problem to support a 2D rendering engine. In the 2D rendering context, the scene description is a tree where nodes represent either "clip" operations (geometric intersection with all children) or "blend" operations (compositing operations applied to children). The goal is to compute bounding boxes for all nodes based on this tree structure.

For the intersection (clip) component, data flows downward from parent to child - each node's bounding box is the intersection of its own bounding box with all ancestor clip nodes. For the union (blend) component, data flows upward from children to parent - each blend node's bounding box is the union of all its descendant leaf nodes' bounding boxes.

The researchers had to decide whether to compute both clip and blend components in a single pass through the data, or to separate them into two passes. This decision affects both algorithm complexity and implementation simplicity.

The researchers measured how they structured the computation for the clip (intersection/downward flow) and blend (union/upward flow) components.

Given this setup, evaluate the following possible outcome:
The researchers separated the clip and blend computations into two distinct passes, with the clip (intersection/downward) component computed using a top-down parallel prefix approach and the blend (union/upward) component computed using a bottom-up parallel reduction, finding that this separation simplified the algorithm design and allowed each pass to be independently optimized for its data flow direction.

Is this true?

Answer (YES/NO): NO